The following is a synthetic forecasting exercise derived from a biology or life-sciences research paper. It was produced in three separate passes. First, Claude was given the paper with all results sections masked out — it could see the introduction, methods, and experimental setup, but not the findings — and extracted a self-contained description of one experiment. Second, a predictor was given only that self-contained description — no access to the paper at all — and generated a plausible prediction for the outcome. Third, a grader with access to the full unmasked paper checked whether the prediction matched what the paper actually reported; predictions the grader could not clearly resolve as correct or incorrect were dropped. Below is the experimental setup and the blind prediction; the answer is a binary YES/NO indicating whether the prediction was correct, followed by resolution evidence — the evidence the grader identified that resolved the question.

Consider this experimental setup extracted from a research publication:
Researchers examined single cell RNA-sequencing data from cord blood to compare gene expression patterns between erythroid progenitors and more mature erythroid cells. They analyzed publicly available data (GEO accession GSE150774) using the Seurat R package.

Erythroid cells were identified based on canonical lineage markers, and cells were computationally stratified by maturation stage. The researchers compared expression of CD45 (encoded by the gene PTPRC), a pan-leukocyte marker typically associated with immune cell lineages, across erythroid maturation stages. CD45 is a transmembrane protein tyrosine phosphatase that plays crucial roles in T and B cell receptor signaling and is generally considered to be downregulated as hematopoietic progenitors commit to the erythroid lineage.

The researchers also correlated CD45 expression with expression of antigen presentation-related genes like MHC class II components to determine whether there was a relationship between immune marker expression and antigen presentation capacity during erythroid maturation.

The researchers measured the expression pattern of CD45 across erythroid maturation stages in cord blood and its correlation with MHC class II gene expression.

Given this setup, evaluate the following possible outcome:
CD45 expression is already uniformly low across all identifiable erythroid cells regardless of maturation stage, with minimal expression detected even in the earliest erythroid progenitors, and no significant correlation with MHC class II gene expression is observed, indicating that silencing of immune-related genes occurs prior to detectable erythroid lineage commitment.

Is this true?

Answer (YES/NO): NO